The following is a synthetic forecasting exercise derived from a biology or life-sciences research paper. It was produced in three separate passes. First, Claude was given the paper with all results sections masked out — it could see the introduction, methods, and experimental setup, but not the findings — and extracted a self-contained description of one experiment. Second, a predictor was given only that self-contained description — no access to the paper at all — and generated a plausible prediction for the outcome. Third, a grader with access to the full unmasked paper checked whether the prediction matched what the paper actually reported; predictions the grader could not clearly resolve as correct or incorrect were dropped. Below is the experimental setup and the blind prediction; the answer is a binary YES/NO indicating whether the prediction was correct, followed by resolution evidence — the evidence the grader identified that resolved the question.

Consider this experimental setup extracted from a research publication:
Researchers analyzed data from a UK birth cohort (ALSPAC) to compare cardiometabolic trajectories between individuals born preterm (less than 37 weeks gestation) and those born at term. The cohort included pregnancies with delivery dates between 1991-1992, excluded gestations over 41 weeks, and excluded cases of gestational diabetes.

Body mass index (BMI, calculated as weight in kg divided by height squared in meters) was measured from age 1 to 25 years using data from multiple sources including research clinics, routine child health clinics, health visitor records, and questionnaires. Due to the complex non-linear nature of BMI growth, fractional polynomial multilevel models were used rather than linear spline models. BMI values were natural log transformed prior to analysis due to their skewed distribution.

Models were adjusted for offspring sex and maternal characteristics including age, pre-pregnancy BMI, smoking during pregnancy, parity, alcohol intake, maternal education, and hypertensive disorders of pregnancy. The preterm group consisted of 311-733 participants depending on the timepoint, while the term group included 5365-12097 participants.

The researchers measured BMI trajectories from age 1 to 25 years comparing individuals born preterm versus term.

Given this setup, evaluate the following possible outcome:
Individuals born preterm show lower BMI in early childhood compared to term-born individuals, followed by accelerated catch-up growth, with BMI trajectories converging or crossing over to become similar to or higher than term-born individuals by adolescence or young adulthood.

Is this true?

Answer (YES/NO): NO